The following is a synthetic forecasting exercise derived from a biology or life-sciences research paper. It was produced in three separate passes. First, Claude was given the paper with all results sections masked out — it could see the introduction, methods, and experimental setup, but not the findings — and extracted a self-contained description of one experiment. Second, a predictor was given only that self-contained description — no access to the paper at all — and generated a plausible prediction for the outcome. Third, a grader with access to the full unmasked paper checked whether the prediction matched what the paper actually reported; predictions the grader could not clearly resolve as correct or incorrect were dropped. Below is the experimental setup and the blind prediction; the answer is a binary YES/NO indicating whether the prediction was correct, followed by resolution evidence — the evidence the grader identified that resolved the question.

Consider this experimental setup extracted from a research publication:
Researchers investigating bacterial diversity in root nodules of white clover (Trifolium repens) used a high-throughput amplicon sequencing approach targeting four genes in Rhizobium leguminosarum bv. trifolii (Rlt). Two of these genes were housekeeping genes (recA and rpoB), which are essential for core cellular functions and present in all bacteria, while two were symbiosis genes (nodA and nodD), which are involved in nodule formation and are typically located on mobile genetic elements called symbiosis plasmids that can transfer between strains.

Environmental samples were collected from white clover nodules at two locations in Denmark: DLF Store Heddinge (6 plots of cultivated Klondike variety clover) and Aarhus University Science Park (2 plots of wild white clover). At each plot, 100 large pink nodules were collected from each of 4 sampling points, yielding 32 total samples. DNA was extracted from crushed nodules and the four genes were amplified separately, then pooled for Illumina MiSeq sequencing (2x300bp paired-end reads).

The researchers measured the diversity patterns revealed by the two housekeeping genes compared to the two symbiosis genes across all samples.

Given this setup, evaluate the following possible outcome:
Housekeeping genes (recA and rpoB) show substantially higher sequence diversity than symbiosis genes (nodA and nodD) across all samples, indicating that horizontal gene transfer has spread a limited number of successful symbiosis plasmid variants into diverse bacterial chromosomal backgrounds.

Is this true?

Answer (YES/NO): NO